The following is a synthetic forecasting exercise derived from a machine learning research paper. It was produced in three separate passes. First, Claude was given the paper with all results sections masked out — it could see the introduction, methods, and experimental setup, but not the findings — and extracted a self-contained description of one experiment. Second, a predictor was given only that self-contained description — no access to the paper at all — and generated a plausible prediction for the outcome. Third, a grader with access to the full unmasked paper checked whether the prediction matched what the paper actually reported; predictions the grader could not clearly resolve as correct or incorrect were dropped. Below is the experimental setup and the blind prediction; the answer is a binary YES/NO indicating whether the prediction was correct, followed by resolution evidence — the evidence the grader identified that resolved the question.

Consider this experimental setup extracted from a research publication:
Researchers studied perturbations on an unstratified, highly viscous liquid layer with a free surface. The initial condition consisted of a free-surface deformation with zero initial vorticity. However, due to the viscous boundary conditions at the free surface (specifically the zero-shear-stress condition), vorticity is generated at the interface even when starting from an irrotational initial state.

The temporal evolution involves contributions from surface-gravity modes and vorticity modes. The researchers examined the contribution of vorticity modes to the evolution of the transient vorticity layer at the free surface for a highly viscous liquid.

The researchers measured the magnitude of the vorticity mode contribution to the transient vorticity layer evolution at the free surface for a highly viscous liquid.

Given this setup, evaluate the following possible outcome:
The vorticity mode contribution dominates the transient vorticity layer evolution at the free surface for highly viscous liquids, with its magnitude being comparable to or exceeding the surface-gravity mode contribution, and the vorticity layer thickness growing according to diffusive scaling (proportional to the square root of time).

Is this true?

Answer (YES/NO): NO